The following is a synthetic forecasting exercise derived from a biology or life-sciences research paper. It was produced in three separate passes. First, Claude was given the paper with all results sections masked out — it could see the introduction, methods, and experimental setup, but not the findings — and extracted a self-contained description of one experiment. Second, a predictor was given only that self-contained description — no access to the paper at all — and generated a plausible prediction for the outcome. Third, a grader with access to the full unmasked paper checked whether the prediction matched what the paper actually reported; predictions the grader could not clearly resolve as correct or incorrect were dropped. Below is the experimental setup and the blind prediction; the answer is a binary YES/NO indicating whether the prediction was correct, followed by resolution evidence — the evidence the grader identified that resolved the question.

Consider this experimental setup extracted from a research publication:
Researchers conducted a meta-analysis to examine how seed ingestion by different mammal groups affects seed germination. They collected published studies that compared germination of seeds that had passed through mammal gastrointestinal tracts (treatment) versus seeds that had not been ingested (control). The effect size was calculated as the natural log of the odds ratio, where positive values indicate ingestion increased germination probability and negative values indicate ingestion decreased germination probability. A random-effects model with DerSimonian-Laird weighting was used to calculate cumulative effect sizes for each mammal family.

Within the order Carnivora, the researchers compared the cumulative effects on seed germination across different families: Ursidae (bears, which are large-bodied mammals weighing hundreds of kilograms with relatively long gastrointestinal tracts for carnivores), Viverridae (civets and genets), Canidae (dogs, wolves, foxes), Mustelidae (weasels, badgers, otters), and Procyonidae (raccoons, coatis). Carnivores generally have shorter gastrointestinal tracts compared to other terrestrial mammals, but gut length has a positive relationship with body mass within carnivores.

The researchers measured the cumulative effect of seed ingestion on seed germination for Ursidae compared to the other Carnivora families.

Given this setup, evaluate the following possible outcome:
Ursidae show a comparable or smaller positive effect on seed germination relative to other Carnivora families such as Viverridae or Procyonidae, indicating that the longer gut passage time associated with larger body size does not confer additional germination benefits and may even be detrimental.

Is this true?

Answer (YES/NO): NO